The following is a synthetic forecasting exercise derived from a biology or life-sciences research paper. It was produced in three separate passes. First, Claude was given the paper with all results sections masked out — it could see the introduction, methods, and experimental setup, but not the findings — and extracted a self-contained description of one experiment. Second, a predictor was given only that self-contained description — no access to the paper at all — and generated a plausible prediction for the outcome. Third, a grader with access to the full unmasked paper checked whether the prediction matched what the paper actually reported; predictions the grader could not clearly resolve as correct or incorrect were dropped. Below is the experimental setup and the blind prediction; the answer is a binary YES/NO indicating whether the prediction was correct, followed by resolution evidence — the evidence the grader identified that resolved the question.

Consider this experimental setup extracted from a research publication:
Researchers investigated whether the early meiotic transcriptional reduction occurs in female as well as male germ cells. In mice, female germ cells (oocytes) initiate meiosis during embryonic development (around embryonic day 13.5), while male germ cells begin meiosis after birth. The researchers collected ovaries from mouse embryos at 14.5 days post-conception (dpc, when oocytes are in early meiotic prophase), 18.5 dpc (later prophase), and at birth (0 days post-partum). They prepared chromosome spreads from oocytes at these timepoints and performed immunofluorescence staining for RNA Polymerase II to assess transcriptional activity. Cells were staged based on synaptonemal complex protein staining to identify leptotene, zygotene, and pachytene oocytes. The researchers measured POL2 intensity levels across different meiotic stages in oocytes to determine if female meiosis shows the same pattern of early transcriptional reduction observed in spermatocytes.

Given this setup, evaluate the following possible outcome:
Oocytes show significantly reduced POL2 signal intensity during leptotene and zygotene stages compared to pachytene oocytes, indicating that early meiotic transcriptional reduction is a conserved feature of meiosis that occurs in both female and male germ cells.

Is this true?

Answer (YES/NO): YES